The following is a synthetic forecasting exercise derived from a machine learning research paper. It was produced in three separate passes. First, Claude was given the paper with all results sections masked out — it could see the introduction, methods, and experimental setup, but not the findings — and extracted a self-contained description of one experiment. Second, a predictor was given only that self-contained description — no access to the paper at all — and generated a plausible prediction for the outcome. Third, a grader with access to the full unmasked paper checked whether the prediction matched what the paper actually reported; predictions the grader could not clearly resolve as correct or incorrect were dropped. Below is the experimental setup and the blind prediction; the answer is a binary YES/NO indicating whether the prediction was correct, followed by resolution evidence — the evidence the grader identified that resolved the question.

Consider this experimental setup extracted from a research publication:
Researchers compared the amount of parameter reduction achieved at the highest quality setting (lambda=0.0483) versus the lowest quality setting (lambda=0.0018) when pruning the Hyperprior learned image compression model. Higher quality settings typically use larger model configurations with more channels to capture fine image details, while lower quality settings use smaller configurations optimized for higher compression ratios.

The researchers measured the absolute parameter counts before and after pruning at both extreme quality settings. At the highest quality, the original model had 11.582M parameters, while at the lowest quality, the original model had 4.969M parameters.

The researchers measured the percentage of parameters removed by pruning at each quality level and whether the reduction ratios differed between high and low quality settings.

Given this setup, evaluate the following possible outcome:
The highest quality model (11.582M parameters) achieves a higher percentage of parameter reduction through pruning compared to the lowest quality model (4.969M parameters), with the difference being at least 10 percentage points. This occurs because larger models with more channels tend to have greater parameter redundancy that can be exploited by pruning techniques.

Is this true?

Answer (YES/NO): NO